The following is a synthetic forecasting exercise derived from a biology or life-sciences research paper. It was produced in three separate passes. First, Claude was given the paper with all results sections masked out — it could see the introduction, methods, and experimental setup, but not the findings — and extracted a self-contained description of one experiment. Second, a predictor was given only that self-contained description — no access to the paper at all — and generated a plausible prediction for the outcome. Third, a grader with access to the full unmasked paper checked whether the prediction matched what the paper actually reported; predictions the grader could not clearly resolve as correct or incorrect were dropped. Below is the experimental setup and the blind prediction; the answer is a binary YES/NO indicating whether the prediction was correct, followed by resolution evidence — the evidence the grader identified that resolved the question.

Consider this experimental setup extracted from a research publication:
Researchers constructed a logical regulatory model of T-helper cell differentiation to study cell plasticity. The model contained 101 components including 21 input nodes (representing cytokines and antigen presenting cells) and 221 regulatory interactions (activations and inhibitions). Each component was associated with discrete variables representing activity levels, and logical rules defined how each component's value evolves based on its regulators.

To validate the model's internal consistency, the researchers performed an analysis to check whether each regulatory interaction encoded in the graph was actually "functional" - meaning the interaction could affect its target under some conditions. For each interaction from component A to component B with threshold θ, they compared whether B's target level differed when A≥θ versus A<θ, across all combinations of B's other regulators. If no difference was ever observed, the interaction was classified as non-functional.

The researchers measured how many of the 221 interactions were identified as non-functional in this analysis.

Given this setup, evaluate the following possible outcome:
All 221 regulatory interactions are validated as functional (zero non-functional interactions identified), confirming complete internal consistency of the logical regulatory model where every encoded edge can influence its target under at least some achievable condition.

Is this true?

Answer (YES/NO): NO